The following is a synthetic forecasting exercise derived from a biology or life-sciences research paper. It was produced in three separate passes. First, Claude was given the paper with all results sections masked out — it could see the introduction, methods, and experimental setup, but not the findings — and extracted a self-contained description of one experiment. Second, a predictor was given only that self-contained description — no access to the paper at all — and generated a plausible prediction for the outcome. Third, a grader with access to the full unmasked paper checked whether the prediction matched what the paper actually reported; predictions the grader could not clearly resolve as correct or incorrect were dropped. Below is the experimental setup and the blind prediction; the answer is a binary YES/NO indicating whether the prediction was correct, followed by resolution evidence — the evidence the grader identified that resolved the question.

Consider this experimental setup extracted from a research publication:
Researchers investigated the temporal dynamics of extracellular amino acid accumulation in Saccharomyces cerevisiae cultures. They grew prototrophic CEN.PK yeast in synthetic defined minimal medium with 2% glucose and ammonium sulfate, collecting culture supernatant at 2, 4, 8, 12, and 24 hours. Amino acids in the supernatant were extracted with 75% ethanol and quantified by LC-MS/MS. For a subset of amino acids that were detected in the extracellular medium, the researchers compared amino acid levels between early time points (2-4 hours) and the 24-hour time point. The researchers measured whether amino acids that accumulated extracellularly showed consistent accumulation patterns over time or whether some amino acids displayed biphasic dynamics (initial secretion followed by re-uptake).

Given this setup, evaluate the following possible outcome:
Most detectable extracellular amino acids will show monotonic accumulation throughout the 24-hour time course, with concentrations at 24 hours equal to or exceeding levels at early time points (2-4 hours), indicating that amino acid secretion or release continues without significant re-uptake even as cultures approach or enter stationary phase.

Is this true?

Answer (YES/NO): NO